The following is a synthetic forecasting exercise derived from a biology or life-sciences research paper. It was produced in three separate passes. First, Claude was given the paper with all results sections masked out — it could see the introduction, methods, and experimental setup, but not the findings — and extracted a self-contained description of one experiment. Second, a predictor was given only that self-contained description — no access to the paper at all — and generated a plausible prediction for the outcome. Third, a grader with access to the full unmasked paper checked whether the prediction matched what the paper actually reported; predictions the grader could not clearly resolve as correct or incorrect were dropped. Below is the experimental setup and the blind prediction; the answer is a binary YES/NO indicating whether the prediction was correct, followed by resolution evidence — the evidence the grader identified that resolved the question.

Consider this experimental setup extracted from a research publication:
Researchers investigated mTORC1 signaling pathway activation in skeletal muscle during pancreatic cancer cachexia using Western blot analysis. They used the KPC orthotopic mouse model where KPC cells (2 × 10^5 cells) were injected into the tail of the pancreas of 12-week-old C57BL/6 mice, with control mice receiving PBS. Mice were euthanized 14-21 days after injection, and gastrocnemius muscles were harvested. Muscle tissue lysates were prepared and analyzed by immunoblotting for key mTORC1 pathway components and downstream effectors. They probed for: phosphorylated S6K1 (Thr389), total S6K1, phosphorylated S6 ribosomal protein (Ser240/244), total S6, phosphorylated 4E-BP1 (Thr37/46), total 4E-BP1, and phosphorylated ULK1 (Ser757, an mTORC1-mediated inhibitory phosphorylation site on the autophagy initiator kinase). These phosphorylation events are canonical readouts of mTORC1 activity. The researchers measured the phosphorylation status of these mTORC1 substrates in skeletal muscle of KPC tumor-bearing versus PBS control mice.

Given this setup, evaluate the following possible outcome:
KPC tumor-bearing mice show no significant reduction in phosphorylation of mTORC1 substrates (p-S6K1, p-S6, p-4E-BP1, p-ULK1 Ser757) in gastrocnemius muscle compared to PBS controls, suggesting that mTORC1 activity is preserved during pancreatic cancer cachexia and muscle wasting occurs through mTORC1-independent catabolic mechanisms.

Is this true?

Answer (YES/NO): NO